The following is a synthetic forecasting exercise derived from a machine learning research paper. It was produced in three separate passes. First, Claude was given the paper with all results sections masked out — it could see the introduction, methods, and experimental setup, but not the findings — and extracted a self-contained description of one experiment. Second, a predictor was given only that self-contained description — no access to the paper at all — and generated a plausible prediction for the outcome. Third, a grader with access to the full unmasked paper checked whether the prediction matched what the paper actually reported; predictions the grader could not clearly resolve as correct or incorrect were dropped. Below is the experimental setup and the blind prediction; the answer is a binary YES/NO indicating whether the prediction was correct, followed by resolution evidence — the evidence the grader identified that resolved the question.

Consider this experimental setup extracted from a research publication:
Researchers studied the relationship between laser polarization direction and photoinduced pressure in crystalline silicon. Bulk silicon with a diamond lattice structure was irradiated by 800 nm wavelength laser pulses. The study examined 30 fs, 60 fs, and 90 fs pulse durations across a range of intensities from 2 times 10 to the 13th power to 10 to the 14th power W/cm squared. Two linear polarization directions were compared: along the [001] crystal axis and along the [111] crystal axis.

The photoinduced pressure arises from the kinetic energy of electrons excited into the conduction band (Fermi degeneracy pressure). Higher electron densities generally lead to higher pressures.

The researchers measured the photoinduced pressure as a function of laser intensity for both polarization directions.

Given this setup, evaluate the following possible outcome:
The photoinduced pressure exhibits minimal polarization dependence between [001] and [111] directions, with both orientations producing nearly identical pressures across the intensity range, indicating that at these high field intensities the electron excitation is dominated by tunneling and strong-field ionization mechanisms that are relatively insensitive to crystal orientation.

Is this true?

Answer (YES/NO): NO